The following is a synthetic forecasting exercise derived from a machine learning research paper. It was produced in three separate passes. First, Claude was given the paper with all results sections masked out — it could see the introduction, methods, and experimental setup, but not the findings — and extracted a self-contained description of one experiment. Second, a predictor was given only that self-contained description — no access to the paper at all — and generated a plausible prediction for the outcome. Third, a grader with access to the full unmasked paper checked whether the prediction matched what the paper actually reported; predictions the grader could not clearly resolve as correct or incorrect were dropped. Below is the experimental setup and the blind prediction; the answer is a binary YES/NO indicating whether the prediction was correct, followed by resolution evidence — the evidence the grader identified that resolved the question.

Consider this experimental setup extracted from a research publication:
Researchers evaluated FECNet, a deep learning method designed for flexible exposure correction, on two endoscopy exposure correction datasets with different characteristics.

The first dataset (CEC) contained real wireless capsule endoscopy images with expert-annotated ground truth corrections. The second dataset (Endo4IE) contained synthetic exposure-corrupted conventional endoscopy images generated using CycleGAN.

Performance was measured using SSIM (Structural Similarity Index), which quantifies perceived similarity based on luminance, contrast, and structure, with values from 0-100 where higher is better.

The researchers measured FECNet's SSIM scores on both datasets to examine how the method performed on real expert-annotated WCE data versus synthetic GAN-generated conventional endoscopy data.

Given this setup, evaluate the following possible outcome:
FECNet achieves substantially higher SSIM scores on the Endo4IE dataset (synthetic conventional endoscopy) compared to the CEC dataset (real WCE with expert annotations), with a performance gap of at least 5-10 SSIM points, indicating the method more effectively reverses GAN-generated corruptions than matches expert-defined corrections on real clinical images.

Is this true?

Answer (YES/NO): NO